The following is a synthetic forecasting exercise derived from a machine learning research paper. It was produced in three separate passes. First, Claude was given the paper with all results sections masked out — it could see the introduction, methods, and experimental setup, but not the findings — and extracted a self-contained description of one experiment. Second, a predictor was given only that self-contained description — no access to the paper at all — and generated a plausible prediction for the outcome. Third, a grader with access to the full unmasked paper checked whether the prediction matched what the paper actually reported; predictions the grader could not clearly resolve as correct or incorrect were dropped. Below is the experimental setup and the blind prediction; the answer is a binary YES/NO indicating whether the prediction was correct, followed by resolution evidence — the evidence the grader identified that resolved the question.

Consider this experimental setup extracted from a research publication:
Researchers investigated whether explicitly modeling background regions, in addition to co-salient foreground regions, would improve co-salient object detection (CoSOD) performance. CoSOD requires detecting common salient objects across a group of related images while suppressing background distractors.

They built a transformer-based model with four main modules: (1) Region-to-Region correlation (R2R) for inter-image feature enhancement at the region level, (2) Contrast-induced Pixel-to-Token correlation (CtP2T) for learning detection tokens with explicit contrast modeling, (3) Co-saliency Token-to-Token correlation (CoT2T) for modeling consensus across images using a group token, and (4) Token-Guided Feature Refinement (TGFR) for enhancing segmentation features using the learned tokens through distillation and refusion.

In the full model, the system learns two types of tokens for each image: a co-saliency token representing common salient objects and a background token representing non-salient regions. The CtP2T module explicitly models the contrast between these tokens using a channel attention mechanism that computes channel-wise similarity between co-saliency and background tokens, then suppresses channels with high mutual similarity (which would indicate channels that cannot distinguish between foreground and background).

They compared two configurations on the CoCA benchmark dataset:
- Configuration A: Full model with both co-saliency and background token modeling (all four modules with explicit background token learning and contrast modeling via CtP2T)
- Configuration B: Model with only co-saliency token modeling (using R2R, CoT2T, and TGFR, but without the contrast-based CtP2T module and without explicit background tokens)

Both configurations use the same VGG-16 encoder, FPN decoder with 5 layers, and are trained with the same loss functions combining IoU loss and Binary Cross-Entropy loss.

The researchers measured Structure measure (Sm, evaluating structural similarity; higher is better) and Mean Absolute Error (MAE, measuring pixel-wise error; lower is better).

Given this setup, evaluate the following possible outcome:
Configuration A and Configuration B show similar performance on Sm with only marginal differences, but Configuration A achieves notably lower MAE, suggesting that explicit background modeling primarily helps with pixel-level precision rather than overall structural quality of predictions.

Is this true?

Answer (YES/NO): NO